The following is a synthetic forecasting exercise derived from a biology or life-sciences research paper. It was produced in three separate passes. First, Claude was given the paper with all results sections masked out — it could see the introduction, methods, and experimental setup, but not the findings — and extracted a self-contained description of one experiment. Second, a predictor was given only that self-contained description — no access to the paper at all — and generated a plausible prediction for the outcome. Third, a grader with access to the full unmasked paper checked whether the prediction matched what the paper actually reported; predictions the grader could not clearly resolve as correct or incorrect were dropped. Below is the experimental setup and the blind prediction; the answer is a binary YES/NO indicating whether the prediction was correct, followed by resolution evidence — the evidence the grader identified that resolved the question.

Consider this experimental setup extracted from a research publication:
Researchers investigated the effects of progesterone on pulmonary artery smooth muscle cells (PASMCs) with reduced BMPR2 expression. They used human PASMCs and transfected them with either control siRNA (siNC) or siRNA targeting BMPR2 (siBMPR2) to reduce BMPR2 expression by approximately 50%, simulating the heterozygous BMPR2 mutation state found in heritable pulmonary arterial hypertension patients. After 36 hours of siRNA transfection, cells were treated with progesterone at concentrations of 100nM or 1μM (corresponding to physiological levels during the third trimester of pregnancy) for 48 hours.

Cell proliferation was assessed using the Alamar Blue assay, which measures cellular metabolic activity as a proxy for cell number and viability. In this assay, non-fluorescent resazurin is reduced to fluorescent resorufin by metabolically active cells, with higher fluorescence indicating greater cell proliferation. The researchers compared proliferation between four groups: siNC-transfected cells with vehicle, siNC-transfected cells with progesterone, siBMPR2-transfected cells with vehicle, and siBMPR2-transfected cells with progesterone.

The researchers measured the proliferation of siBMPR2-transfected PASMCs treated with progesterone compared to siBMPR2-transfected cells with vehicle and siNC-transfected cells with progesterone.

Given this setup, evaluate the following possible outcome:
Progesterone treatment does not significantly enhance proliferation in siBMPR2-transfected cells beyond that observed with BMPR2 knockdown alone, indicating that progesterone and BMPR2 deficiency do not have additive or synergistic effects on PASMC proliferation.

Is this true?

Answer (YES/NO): NO